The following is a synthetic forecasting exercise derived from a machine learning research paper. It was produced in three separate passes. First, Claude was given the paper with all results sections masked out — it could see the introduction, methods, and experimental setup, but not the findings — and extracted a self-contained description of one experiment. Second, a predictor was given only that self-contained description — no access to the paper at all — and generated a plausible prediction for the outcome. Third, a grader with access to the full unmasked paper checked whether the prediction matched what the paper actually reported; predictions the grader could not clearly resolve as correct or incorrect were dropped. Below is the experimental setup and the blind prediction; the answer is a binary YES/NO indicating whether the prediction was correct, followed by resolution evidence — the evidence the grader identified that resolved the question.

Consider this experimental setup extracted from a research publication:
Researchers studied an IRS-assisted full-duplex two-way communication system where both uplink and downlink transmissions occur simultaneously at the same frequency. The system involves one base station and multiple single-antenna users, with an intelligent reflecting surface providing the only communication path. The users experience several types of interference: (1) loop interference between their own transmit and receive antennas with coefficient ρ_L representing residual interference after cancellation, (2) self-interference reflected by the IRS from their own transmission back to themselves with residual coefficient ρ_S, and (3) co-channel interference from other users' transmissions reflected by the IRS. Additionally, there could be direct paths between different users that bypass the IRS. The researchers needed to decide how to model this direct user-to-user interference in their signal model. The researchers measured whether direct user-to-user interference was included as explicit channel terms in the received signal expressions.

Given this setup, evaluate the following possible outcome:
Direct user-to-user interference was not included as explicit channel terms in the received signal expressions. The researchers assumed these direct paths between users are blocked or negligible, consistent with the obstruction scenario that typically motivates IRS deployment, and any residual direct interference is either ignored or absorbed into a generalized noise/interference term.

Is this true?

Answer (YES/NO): YES